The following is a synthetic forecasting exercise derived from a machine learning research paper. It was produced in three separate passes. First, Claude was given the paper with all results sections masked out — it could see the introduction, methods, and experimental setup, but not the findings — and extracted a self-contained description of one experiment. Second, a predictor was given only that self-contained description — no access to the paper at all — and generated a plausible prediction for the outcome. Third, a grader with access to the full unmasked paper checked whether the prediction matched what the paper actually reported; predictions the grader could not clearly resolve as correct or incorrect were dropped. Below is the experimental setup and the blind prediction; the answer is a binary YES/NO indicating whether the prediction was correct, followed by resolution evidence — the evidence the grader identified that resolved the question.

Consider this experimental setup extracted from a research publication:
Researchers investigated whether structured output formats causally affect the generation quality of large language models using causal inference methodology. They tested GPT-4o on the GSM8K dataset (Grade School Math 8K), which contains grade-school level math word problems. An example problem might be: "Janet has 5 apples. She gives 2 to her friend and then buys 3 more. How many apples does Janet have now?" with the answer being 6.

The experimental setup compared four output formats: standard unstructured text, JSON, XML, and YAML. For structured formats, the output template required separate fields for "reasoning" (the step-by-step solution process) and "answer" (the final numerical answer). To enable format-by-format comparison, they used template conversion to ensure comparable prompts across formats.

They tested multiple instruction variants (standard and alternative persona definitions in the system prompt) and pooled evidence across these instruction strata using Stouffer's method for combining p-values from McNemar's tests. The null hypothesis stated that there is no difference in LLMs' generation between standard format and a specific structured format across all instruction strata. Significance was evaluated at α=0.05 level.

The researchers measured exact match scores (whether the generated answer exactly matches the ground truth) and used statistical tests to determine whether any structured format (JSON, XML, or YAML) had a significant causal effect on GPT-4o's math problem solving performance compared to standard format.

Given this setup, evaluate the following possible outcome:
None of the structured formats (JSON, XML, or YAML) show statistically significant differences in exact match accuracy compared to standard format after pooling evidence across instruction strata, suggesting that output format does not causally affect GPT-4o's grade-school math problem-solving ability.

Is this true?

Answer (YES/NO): YES